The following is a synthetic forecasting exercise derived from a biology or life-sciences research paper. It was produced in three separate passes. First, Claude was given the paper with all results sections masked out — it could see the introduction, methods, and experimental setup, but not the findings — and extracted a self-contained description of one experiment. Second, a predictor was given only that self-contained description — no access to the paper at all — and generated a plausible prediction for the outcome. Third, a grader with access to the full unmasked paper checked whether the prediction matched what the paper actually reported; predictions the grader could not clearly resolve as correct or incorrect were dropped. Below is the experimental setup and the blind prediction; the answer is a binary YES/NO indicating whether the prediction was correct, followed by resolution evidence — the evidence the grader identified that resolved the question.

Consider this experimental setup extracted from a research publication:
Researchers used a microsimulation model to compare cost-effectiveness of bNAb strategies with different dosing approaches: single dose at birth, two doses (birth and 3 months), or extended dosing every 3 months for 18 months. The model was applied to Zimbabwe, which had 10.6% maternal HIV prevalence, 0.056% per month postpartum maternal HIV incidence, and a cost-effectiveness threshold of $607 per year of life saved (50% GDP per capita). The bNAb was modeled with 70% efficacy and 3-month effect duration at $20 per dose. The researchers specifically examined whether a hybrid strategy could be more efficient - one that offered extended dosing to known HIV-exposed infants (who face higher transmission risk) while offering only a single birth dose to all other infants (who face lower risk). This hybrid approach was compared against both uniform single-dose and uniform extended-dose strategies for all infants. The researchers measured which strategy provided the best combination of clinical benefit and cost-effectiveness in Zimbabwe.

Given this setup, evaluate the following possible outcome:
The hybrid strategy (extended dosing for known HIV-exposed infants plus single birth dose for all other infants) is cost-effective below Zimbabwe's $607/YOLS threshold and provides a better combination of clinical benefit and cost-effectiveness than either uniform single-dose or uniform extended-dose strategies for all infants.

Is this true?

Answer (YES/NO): NO